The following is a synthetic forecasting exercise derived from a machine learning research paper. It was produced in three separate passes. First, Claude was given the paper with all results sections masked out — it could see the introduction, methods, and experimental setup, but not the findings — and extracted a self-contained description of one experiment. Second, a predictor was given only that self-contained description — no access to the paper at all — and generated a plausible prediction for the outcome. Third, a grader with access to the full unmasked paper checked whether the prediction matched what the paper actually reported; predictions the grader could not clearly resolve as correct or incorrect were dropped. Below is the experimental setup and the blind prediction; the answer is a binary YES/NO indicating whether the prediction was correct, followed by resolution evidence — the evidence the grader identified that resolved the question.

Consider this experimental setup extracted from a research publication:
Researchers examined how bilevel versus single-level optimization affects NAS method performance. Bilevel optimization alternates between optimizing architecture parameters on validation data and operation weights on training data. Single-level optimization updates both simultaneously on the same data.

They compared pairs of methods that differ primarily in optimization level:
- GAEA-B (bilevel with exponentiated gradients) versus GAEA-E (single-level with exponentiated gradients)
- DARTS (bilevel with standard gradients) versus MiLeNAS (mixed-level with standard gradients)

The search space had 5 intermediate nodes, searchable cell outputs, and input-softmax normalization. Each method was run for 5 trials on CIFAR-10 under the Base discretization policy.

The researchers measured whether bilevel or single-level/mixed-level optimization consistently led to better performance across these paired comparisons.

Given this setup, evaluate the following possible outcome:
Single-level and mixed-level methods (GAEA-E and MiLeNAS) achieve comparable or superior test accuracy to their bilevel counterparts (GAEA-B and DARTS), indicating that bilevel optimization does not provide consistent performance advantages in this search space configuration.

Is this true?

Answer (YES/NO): NO